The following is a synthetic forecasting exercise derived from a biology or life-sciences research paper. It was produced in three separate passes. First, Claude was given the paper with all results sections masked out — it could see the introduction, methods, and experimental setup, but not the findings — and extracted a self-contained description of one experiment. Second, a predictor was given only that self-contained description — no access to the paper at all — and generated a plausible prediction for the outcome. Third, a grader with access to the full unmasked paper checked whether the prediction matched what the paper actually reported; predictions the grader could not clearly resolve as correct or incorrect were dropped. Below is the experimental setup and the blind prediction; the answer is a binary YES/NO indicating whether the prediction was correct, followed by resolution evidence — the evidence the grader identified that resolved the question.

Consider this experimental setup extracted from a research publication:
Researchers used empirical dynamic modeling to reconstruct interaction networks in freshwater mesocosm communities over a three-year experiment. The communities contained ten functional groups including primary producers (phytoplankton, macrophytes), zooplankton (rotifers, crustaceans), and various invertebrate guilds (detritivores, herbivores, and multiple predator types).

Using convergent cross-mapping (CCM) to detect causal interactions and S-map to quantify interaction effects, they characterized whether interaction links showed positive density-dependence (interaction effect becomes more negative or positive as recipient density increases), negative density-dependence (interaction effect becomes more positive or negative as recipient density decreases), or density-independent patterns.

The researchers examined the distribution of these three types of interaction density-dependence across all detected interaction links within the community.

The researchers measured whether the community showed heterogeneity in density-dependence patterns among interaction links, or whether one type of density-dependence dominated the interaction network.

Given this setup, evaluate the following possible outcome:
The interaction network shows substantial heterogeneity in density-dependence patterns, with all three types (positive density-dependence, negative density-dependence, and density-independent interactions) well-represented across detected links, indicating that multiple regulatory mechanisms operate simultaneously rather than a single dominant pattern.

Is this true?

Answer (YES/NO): NO